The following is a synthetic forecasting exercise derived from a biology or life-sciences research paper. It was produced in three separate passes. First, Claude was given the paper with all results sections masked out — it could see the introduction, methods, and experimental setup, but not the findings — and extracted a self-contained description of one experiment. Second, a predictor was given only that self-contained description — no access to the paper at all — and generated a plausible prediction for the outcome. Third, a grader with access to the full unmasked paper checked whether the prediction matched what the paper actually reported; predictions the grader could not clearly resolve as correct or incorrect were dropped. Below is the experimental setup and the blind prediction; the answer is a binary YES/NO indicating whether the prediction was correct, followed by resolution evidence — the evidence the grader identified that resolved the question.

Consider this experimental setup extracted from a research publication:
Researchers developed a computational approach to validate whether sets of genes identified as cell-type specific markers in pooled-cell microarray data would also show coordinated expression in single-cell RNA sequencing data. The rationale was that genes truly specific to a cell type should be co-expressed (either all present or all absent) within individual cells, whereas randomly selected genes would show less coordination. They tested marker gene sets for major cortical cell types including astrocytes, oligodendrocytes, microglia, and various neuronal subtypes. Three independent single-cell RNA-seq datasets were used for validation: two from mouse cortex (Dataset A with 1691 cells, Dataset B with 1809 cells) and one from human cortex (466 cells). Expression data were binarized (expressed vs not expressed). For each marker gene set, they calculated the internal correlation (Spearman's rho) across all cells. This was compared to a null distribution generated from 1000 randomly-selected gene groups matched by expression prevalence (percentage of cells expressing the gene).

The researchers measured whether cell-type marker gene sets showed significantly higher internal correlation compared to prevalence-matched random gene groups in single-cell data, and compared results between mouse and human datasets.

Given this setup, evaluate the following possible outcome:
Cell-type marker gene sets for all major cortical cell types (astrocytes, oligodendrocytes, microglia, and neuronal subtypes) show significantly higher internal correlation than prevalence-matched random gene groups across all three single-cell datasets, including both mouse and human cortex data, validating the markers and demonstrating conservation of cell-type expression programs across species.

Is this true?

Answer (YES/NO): NO